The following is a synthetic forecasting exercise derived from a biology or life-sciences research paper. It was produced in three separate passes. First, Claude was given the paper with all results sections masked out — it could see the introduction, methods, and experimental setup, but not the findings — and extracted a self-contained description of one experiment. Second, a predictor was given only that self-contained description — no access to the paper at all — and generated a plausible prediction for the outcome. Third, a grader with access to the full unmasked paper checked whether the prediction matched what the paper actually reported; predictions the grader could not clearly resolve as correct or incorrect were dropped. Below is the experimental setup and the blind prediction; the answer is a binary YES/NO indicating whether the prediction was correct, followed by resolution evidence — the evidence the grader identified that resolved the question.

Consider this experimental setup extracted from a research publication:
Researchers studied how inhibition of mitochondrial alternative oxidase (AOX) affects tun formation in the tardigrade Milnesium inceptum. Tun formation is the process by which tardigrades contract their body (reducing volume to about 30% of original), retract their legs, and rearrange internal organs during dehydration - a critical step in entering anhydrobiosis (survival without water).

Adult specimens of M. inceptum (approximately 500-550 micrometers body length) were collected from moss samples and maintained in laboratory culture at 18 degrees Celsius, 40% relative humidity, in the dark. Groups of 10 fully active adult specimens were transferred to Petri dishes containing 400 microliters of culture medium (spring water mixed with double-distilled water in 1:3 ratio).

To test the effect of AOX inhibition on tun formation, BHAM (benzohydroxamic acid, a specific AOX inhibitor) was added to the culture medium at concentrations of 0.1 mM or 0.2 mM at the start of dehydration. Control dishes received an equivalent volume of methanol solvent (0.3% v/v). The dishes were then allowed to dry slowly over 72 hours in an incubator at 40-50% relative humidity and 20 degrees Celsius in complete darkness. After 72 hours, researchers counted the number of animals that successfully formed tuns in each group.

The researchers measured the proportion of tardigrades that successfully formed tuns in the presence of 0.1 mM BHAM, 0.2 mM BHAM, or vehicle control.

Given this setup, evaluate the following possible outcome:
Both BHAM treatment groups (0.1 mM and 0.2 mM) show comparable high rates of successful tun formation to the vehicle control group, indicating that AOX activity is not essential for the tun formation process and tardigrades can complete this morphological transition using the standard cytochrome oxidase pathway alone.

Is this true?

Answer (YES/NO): YES